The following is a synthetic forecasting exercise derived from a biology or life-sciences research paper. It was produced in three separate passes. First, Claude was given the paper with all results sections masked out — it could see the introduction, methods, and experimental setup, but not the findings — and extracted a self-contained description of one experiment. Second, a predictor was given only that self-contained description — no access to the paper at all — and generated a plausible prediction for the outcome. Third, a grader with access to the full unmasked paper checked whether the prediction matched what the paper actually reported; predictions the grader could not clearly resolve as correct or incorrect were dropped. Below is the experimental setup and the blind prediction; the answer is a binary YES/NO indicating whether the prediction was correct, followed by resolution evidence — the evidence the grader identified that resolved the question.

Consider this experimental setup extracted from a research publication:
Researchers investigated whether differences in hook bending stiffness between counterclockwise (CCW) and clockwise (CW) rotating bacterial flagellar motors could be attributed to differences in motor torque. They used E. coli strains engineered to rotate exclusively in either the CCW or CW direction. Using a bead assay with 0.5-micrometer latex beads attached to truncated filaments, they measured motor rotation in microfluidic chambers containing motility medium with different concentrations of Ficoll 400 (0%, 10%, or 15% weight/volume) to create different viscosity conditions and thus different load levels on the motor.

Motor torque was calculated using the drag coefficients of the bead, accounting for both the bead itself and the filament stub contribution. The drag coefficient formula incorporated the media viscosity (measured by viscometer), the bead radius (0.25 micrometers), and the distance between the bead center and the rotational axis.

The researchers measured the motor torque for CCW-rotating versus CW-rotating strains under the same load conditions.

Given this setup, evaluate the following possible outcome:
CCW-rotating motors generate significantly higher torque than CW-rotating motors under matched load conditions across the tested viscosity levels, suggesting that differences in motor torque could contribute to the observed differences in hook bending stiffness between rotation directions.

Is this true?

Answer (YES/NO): NO